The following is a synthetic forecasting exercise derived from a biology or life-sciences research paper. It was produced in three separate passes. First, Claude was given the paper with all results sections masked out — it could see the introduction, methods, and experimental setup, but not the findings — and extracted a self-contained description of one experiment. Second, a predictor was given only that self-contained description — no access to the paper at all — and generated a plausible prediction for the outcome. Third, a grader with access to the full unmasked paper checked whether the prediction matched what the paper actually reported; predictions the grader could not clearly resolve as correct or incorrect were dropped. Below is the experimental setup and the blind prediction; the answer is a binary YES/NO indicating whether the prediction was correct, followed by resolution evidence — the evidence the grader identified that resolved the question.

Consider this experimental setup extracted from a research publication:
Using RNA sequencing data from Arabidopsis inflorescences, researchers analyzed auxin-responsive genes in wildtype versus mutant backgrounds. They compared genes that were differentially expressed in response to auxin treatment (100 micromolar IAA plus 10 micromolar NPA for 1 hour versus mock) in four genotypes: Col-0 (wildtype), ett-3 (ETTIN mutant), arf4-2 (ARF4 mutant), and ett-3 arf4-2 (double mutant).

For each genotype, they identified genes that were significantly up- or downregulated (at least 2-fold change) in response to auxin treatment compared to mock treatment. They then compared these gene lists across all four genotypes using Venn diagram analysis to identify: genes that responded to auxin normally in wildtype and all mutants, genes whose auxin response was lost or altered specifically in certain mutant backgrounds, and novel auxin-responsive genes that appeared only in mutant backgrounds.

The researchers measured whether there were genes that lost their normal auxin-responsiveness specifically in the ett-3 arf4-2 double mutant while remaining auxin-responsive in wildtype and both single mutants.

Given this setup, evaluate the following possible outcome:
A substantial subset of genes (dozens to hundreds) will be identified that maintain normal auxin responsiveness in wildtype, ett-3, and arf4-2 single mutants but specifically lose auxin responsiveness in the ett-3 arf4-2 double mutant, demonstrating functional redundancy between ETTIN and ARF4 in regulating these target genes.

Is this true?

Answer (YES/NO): NO